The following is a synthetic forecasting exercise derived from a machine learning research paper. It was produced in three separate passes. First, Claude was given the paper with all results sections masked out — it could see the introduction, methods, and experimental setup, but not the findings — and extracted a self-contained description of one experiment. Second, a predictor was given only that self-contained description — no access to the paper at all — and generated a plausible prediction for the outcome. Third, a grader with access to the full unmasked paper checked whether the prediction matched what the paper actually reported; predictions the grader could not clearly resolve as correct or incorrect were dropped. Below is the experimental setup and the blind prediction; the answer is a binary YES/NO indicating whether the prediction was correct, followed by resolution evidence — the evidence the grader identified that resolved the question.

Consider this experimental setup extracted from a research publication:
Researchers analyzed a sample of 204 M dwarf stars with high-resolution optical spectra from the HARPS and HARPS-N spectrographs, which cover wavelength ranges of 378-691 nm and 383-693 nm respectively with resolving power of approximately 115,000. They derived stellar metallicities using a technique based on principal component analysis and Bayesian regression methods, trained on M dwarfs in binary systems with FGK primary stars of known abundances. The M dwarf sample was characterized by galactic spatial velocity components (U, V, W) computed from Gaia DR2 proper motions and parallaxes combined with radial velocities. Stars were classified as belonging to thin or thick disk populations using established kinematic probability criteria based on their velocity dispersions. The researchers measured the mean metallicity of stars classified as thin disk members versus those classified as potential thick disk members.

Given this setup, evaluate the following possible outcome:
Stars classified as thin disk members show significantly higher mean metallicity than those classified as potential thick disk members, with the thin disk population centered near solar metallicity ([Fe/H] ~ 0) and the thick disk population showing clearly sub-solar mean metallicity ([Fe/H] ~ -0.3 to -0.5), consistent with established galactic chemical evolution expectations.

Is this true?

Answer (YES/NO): YES